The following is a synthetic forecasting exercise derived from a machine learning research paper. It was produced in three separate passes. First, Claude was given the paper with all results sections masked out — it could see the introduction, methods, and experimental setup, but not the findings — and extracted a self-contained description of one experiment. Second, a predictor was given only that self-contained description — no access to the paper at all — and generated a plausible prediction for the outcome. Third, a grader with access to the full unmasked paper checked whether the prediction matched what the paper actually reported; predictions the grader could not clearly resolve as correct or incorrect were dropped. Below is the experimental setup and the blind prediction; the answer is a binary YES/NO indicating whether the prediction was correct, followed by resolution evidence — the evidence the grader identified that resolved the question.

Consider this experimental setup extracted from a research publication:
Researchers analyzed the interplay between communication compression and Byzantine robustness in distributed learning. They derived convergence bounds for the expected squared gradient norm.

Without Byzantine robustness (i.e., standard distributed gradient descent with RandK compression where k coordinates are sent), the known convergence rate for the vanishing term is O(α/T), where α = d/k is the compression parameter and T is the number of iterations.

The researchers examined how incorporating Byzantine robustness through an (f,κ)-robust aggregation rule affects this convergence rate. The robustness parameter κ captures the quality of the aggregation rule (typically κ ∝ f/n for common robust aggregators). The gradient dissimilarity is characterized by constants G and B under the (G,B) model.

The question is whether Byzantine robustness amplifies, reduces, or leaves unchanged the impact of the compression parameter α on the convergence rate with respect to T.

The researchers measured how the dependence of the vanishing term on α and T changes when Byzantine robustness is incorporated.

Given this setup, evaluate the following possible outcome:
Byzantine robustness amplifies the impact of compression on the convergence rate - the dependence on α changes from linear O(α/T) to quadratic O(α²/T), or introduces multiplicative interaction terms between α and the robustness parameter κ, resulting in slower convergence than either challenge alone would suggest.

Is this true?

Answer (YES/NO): YES